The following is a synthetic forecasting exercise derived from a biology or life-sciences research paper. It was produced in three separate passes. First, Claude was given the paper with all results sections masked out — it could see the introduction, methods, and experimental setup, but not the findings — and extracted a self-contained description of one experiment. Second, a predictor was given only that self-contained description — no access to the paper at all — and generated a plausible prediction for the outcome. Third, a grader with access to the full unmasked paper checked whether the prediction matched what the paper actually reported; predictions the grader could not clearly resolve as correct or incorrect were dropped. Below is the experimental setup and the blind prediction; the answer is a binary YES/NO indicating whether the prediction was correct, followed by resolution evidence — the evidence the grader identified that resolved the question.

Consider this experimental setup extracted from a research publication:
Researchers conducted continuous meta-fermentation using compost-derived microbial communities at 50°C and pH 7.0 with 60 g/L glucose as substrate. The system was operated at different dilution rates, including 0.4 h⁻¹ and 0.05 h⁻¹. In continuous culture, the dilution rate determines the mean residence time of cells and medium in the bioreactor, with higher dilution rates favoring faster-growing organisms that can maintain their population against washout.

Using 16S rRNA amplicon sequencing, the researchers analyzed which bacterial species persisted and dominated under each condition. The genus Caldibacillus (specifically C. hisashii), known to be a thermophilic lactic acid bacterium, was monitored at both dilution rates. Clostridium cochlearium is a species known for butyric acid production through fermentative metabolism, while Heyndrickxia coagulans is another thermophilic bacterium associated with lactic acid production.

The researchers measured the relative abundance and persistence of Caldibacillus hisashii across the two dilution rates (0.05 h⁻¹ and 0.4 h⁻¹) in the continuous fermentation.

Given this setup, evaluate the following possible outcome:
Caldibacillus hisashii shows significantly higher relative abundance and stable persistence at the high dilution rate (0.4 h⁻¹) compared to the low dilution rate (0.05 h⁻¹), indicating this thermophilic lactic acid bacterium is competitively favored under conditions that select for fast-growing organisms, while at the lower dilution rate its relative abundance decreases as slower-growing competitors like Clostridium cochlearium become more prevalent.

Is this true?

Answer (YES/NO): YES